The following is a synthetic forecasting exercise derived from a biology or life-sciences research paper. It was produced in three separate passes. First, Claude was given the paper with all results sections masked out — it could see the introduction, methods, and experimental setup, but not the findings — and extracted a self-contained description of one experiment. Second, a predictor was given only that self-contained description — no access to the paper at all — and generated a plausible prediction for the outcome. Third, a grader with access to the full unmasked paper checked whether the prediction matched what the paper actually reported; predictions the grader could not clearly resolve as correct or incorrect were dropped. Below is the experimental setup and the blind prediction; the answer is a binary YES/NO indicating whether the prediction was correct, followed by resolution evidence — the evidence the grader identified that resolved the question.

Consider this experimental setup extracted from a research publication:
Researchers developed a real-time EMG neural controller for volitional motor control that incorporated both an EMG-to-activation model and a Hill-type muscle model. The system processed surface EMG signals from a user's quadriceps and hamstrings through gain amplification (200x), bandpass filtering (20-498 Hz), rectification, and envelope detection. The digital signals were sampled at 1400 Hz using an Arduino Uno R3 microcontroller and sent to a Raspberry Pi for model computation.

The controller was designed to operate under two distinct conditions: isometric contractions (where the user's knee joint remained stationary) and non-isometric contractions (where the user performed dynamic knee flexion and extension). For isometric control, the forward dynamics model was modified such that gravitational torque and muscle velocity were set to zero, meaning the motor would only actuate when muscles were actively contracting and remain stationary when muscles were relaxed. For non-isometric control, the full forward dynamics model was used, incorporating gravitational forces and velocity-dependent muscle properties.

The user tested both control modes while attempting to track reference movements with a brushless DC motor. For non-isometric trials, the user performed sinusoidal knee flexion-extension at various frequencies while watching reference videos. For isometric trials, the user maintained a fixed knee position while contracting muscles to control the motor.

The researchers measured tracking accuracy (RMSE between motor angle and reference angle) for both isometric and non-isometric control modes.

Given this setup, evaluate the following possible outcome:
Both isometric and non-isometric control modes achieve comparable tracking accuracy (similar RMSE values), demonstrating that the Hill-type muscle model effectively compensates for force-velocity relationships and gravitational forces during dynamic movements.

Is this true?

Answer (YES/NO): YES